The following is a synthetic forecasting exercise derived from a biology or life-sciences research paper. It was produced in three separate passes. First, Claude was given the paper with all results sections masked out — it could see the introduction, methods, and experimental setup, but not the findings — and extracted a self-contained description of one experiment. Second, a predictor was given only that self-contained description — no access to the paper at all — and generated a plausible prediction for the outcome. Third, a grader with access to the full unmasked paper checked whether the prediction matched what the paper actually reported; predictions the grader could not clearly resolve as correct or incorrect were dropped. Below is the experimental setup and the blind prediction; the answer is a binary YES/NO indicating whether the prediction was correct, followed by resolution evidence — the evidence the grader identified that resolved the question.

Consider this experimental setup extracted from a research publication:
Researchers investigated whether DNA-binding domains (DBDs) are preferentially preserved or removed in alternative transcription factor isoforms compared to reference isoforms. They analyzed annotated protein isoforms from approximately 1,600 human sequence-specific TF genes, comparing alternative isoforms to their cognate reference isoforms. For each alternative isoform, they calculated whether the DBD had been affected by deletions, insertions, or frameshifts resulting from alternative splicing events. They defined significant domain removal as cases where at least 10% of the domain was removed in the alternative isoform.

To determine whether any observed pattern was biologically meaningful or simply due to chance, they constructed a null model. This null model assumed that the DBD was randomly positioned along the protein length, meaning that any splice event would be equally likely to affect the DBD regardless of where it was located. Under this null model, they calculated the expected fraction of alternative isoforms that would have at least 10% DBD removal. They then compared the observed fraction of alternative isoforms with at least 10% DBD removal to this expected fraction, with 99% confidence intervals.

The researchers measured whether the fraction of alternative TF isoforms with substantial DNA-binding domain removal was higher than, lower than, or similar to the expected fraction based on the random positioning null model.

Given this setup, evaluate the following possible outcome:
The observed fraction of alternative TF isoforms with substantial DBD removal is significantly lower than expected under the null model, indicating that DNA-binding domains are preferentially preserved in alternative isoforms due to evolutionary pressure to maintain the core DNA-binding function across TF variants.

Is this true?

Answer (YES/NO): YES